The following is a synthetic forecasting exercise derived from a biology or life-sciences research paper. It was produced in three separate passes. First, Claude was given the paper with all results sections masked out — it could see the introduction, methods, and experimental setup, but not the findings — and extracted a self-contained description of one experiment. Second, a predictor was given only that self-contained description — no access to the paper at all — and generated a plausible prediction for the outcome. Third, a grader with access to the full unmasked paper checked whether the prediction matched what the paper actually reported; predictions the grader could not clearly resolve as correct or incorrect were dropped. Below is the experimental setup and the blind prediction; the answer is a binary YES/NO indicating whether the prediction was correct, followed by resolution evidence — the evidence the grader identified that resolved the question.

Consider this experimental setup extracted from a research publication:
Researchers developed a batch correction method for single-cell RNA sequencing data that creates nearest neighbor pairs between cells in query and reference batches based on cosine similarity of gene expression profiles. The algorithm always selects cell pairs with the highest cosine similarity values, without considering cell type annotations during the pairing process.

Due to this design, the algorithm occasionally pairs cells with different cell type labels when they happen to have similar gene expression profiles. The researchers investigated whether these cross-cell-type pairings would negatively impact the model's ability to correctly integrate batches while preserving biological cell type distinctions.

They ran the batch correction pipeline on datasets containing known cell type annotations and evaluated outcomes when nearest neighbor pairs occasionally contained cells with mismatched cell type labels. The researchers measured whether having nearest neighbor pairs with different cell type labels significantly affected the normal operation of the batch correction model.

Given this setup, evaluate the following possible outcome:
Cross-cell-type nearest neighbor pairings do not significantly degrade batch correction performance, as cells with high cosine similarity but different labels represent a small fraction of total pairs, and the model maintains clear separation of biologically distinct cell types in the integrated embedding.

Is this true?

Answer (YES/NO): YES